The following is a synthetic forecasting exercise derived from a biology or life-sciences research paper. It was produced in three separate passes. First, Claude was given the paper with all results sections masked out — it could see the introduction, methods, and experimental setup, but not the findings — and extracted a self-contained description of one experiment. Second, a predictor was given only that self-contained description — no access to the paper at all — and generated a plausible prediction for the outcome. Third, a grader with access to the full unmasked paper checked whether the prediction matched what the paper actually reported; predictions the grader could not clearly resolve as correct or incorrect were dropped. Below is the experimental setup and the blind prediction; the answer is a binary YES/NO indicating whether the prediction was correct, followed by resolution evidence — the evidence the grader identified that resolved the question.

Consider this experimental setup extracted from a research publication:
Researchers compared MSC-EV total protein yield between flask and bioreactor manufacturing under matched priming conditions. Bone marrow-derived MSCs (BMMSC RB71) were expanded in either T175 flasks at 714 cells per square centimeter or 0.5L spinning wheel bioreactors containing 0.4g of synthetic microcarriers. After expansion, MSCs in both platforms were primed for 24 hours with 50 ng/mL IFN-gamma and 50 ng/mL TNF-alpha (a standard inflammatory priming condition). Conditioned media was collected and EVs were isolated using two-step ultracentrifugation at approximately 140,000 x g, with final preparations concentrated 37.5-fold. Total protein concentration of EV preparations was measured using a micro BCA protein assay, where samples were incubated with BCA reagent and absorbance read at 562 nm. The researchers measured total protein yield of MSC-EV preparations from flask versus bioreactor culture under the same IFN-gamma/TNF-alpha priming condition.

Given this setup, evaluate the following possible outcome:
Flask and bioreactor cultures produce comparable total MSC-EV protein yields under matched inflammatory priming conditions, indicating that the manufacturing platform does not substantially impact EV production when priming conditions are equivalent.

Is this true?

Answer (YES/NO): YES